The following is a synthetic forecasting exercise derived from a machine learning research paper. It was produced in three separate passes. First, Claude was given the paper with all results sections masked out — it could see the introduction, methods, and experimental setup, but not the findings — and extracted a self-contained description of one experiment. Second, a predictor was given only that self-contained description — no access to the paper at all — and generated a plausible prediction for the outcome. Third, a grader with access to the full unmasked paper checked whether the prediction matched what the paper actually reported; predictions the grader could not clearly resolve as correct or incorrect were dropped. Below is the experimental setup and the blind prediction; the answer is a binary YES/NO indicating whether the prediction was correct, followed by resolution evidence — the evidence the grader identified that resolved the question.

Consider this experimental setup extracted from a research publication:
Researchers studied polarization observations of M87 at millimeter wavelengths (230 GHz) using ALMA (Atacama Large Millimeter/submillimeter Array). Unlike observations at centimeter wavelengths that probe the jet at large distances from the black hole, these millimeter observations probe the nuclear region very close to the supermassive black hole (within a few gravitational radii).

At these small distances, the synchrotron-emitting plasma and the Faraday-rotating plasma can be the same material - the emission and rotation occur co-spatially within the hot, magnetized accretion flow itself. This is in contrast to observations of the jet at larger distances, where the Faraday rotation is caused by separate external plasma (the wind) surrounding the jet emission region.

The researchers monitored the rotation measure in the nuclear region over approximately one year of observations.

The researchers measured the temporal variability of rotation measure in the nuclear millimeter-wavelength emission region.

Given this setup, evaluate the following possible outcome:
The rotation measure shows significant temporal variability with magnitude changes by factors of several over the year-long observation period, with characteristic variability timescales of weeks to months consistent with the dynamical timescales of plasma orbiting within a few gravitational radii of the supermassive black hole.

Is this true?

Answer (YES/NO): NO